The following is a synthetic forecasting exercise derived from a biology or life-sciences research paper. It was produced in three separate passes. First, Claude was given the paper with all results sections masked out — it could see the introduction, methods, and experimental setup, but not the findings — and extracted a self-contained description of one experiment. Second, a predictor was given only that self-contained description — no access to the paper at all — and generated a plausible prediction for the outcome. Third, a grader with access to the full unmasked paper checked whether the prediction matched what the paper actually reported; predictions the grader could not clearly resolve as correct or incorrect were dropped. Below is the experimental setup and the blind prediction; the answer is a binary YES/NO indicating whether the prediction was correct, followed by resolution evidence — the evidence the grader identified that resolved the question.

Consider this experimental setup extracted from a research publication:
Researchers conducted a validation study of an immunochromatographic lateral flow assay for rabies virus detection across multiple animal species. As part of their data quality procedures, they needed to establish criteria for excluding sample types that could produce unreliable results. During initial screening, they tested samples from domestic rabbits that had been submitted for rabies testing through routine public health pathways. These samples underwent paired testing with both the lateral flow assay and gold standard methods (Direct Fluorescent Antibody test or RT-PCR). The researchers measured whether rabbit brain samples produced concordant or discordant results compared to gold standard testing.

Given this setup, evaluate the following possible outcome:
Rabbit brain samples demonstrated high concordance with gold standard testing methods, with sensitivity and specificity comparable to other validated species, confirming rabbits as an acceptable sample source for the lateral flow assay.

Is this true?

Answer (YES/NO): NO